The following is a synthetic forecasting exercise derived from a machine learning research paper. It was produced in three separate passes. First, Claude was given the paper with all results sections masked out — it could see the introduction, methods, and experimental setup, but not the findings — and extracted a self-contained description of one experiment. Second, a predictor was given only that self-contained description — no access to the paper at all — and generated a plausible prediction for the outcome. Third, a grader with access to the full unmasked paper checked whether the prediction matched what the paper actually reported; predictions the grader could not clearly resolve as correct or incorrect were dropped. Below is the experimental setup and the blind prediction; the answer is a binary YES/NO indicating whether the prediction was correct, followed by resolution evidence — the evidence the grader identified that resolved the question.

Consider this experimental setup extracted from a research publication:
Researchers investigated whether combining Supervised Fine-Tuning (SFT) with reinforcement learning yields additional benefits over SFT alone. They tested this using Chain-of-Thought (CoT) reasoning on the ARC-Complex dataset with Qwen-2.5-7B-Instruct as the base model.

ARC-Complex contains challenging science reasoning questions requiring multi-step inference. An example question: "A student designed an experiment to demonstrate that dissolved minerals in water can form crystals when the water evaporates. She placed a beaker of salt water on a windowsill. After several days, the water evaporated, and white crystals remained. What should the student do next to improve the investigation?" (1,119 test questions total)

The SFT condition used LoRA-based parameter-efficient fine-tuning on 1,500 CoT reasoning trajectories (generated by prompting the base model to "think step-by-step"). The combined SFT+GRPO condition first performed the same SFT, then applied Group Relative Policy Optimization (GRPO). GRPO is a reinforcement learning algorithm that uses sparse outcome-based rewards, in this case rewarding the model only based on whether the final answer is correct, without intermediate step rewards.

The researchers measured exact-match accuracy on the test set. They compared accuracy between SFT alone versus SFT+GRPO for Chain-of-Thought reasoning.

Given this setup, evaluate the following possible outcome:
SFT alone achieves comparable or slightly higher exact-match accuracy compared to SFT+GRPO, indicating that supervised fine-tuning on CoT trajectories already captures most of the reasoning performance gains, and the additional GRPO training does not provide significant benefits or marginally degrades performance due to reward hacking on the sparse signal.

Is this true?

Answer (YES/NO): NO